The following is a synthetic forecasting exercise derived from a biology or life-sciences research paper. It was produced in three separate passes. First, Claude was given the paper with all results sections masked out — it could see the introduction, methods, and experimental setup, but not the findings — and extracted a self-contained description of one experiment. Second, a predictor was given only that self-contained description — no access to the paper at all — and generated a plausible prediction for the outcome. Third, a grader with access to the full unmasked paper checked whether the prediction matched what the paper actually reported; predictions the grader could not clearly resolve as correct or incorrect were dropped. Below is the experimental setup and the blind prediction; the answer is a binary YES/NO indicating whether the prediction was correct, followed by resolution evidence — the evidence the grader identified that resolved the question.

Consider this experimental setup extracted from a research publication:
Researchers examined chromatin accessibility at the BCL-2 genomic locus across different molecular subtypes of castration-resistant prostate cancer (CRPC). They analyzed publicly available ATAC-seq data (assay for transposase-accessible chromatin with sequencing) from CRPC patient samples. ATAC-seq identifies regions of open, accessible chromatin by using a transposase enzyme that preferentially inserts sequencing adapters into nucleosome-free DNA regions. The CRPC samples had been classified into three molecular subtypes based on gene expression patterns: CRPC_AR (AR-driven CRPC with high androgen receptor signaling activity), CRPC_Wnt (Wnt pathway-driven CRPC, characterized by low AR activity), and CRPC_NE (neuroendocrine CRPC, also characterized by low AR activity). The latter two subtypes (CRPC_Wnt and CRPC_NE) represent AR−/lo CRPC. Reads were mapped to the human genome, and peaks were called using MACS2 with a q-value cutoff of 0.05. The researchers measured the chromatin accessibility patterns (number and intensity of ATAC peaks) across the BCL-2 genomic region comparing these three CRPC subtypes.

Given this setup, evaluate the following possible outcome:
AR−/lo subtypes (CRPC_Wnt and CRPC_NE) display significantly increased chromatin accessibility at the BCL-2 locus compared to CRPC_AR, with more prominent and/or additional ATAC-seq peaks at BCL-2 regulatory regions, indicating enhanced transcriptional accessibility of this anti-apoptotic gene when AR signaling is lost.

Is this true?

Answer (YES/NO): YES